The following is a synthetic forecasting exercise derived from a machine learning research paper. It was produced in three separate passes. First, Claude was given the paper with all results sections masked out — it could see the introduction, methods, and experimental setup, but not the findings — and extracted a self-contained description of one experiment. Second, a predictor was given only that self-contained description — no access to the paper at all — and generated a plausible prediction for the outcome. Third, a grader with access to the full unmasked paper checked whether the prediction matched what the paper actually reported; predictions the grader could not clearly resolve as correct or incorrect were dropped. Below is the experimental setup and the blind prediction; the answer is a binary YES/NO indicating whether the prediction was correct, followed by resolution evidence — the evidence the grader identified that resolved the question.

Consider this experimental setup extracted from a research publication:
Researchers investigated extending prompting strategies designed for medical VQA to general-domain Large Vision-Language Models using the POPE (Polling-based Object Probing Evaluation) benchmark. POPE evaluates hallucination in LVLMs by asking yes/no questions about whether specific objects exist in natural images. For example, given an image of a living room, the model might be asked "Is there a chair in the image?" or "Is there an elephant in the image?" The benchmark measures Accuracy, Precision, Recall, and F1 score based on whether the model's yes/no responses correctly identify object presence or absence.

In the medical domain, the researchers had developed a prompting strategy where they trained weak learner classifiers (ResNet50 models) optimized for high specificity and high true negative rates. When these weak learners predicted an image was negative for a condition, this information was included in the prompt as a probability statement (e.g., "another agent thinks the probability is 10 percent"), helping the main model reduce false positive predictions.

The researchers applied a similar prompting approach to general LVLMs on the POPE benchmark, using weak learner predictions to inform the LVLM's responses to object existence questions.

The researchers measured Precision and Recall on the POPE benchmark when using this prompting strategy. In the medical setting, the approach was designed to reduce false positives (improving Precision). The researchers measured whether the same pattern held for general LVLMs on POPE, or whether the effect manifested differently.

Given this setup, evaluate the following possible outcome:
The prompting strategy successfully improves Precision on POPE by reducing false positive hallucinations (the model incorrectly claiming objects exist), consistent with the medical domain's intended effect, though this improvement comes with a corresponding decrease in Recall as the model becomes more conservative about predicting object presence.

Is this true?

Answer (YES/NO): NO